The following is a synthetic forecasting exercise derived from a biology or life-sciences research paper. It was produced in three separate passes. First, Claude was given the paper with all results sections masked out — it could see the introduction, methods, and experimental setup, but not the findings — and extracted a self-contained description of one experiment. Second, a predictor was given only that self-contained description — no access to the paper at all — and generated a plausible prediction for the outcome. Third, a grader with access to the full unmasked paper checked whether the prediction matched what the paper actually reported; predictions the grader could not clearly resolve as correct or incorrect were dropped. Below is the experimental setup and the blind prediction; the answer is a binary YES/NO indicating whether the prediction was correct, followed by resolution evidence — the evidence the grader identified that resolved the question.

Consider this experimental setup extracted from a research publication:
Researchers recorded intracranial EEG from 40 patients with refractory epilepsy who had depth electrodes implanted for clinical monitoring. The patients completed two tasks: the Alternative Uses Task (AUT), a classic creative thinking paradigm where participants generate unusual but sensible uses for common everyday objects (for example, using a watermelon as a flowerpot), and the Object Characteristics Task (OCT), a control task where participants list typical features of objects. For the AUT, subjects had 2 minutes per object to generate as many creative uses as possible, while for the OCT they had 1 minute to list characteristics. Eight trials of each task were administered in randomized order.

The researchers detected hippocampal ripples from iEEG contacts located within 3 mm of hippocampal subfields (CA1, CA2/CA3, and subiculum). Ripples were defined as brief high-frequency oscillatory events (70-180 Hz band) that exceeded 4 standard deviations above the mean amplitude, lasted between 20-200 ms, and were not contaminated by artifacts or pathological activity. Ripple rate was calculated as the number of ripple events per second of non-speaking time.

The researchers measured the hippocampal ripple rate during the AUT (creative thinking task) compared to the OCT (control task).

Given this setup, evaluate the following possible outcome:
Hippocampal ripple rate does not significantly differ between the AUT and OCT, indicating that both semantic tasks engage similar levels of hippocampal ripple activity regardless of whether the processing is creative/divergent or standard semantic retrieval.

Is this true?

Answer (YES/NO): NO